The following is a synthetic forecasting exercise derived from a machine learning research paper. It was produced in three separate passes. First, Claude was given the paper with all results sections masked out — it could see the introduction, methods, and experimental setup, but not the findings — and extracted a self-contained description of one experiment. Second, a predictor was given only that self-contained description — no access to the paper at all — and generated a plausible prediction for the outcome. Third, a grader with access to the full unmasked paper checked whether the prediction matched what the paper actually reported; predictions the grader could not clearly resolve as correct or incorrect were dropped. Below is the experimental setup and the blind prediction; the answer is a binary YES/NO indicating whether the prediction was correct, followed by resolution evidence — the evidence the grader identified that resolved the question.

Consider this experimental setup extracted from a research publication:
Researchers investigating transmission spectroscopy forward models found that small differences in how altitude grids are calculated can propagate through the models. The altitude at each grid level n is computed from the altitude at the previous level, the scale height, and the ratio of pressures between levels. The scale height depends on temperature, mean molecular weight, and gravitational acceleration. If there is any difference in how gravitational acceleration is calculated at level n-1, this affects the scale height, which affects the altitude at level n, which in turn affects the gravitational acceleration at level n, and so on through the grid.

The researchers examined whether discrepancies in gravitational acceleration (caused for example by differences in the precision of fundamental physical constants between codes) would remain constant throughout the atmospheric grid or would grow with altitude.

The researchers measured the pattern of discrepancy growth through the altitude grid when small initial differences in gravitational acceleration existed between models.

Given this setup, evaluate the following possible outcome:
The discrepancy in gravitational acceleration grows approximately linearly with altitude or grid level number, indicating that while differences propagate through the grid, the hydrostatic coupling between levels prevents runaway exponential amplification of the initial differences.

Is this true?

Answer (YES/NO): NO